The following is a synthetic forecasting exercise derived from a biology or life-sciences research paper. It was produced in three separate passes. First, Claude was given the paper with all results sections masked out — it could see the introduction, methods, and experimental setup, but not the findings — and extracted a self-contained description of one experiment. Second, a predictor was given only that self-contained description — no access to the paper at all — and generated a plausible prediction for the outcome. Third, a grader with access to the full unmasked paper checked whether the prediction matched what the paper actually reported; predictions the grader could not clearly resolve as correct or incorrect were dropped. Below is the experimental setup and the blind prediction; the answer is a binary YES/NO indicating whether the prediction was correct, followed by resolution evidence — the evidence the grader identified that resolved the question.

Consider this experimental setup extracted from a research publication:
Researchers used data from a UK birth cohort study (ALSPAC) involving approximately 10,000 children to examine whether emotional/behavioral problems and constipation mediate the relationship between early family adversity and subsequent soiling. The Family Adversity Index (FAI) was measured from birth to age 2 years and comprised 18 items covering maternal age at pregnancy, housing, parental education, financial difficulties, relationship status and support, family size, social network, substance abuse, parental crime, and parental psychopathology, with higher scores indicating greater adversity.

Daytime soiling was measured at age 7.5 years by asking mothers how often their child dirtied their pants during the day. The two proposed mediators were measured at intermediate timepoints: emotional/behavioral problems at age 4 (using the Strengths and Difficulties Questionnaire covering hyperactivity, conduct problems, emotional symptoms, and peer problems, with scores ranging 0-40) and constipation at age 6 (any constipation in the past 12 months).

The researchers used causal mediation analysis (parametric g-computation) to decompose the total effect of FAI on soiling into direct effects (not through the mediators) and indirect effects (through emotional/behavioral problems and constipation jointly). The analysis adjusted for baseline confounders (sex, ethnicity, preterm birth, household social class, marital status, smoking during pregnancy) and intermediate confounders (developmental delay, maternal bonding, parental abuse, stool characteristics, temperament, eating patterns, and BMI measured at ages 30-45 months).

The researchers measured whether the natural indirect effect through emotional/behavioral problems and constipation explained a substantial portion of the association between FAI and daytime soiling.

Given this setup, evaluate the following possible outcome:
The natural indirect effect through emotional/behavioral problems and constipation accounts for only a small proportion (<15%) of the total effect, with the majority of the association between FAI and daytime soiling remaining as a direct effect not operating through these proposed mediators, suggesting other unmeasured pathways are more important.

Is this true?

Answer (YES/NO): NO